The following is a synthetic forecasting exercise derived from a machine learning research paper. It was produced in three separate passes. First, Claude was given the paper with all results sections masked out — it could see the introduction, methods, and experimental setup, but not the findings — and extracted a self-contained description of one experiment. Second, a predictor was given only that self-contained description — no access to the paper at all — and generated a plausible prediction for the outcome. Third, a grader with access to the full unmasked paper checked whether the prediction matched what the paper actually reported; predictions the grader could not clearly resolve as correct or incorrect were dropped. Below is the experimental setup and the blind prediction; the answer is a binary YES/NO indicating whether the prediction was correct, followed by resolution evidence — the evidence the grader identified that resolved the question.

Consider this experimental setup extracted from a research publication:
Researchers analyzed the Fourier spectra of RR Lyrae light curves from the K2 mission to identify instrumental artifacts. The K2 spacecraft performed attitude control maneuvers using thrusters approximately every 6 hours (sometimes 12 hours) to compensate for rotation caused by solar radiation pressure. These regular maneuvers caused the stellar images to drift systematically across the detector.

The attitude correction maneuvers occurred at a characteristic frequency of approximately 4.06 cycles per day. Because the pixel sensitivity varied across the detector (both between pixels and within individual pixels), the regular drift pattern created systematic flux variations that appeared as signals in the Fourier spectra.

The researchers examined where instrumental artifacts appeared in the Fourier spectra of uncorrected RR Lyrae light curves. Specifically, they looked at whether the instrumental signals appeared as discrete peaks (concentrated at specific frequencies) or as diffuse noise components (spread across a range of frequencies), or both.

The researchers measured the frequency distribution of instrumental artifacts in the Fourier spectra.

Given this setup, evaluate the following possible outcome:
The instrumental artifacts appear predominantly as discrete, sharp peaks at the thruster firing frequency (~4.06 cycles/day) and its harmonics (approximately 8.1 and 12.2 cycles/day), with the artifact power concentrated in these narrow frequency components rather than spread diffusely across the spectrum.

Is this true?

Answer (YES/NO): NO